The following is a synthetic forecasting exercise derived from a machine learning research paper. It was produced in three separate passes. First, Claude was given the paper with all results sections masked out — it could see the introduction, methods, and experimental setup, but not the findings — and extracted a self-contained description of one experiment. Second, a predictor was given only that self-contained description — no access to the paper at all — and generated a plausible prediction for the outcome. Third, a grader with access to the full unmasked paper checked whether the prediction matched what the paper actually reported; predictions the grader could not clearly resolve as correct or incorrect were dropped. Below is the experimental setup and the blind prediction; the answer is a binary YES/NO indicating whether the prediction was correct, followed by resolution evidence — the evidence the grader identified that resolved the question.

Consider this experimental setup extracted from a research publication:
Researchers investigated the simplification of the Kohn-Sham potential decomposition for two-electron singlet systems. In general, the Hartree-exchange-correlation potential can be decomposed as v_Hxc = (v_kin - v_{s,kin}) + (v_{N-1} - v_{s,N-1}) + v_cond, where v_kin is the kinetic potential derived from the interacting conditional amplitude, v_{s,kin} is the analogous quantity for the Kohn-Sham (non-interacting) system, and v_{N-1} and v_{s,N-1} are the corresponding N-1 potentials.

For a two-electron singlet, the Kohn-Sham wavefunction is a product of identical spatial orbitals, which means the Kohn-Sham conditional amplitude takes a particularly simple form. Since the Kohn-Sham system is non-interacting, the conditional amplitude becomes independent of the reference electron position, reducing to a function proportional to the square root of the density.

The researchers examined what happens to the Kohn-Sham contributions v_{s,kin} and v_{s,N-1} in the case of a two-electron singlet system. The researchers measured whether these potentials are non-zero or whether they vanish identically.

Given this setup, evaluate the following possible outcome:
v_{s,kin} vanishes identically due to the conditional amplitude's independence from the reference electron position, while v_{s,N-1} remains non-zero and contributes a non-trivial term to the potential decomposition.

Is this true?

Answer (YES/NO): NO